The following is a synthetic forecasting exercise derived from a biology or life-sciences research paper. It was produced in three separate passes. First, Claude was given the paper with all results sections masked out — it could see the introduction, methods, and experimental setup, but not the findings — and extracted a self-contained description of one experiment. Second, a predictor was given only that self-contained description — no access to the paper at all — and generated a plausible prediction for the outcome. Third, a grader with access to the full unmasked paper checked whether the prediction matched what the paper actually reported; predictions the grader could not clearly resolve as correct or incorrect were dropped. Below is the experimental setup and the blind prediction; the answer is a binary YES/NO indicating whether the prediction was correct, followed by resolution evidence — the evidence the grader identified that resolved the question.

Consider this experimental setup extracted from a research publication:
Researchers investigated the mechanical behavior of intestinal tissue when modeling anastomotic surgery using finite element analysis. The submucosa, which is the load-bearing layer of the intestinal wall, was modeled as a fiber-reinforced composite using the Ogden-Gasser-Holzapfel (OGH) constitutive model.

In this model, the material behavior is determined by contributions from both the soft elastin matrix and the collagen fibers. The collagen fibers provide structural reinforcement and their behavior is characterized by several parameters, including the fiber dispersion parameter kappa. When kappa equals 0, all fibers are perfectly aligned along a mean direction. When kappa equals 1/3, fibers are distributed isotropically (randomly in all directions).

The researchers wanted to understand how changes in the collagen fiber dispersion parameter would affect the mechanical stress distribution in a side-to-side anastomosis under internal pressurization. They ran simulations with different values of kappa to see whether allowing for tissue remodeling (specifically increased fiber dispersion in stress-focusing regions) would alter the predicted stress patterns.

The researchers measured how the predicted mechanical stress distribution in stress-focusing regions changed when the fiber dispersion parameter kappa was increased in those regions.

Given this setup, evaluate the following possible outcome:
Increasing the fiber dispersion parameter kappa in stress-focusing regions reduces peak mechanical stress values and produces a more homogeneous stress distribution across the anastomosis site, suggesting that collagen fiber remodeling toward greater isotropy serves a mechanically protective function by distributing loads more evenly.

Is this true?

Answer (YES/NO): YES